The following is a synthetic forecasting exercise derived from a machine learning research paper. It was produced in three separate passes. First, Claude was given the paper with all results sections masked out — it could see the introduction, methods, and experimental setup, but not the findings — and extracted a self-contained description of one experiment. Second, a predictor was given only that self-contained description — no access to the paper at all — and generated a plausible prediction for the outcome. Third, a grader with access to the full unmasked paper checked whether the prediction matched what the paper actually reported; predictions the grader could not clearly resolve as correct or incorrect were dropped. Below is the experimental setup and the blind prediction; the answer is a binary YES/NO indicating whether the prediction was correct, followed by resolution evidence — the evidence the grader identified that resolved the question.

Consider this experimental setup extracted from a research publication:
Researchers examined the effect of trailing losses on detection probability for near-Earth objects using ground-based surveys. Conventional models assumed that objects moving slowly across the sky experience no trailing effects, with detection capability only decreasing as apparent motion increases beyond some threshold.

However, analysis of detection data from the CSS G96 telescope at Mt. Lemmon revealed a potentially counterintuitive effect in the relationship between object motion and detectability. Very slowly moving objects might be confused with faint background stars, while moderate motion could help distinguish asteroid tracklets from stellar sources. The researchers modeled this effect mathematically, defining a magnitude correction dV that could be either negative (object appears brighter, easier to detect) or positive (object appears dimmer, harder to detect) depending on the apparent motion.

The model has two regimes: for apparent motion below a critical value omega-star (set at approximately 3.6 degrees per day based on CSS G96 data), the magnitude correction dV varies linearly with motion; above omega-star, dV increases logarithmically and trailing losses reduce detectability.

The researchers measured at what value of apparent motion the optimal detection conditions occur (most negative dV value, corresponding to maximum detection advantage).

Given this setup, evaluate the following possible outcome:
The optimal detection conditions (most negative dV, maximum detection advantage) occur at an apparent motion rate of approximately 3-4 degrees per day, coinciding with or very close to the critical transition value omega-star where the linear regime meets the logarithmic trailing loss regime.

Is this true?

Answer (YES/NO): YES